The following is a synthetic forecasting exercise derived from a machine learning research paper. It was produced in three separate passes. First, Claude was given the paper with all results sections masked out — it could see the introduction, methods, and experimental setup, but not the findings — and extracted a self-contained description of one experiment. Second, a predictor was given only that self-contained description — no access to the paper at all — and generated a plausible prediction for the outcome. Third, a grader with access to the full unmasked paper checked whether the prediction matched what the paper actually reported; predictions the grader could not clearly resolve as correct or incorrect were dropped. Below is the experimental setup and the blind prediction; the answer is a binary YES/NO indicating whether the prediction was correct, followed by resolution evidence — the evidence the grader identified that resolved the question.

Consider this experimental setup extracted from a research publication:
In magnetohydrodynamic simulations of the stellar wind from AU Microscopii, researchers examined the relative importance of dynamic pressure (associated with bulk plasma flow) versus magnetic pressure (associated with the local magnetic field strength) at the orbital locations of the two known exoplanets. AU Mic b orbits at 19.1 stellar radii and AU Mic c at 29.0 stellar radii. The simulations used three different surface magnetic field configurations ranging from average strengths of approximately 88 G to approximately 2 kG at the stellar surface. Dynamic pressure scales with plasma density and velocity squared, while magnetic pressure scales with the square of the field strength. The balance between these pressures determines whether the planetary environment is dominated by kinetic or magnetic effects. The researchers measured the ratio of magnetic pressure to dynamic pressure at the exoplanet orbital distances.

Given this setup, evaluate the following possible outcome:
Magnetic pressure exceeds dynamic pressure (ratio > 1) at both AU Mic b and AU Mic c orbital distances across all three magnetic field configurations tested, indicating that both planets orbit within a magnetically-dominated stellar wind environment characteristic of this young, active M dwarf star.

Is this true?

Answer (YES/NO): NO